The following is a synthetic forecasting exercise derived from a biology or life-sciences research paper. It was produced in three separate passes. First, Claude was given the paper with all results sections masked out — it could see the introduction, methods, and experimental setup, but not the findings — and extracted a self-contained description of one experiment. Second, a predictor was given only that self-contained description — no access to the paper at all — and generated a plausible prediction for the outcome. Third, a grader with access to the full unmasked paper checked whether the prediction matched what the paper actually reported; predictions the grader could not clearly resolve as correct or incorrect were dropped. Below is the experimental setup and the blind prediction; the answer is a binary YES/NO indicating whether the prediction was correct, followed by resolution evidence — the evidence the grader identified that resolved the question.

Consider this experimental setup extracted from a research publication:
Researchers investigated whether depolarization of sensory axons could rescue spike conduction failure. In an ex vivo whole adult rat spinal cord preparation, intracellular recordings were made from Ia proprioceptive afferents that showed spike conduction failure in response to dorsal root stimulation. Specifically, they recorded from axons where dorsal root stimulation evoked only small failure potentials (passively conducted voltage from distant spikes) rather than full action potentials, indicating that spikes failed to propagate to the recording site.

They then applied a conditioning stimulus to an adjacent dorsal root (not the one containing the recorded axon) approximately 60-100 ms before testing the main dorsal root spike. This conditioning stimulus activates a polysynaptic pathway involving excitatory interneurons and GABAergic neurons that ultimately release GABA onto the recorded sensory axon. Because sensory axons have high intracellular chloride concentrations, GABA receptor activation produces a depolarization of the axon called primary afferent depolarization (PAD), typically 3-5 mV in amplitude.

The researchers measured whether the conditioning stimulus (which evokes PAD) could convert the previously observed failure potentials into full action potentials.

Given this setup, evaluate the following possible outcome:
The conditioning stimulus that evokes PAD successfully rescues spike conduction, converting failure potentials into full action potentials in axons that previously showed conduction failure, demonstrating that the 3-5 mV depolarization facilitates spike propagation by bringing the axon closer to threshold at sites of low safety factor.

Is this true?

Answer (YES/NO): YES